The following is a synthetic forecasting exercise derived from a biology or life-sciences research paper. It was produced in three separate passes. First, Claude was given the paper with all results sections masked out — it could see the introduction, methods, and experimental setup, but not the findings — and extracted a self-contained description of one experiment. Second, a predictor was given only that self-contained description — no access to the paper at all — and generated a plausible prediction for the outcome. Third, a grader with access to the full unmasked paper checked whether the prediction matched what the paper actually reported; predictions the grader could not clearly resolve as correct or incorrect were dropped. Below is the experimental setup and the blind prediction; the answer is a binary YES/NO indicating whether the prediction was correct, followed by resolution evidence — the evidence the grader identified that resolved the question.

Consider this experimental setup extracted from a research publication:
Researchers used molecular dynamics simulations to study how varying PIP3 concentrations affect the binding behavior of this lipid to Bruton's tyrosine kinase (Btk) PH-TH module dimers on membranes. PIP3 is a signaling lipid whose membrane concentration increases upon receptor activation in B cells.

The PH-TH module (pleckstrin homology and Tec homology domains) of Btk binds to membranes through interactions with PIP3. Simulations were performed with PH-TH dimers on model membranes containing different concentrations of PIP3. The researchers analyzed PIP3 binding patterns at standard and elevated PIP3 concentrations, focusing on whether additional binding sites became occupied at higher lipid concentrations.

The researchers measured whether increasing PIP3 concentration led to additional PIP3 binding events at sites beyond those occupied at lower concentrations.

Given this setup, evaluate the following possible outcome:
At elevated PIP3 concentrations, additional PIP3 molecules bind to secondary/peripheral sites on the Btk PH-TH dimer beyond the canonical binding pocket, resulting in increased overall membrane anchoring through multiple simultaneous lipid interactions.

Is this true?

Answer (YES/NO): YES